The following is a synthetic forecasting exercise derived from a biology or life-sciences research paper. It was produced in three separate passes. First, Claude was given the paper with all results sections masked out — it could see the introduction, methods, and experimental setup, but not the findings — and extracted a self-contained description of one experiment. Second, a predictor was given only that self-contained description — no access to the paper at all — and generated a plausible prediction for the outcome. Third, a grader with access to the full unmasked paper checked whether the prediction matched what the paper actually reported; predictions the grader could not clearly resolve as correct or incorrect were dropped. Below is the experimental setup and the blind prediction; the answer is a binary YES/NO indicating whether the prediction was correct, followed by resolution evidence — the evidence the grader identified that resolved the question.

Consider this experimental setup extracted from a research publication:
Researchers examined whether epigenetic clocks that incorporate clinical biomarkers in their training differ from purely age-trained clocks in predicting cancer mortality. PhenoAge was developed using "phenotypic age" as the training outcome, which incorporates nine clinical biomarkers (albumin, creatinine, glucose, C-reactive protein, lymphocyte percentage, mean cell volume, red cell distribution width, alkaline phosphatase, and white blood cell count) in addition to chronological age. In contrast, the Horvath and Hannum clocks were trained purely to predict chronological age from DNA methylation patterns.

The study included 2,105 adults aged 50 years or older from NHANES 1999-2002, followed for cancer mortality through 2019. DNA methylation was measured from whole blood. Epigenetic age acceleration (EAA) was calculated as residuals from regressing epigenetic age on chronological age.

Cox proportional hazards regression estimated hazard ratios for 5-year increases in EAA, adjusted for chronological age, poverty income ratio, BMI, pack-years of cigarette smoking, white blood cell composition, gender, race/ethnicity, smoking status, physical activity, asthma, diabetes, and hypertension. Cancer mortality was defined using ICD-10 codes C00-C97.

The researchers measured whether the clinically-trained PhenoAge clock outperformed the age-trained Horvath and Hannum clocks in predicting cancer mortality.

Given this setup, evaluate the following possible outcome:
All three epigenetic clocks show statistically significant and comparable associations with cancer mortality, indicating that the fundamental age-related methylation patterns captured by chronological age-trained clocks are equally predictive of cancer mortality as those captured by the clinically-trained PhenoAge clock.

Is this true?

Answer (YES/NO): NO